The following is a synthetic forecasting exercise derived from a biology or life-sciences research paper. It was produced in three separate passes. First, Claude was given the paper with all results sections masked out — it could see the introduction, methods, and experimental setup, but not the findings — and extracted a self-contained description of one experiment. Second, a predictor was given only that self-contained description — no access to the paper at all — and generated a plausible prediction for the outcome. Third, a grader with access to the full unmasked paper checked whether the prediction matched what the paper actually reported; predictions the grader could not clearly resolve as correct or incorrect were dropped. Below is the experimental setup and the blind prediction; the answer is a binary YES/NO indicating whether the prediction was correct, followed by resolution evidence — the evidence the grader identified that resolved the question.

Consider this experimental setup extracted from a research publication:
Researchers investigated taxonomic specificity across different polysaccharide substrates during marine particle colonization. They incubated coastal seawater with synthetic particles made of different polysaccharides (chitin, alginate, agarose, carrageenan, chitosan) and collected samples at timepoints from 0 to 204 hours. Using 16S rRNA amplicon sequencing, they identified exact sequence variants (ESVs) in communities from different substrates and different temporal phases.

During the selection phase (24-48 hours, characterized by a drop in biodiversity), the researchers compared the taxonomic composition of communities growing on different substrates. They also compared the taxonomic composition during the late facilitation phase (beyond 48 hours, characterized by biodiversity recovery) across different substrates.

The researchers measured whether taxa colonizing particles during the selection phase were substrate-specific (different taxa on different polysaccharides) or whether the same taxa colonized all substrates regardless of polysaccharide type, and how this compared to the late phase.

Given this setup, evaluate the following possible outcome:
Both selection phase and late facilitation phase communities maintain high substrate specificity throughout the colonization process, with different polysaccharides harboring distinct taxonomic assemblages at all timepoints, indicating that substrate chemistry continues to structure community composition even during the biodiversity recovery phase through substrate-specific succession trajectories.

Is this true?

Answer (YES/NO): NO